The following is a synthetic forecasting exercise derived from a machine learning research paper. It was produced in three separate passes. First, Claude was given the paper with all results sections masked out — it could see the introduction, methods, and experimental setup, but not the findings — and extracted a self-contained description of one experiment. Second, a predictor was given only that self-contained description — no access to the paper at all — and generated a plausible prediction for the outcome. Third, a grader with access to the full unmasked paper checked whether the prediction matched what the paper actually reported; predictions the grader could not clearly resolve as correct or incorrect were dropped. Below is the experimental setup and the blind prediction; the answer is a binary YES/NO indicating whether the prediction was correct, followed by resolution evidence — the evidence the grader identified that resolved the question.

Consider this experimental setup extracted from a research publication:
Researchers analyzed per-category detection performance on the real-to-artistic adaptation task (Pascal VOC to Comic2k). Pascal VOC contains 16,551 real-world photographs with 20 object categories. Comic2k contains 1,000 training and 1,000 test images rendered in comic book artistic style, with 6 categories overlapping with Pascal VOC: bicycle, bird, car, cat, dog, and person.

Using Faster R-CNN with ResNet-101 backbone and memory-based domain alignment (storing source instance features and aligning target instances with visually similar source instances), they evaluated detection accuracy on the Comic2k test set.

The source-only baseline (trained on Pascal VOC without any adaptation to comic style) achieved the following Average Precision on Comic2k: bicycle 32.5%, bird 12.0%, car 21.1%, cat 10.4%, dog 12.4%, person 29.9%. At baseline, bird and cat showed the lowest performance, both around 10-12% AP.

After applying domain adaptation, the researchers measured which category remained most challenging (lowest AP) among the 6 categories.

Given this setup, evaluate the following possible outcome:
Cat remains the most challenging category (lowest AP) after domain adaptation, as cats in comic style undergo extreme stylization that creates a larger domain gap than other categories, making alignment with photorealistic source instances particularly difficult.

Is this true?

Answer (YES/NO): NO